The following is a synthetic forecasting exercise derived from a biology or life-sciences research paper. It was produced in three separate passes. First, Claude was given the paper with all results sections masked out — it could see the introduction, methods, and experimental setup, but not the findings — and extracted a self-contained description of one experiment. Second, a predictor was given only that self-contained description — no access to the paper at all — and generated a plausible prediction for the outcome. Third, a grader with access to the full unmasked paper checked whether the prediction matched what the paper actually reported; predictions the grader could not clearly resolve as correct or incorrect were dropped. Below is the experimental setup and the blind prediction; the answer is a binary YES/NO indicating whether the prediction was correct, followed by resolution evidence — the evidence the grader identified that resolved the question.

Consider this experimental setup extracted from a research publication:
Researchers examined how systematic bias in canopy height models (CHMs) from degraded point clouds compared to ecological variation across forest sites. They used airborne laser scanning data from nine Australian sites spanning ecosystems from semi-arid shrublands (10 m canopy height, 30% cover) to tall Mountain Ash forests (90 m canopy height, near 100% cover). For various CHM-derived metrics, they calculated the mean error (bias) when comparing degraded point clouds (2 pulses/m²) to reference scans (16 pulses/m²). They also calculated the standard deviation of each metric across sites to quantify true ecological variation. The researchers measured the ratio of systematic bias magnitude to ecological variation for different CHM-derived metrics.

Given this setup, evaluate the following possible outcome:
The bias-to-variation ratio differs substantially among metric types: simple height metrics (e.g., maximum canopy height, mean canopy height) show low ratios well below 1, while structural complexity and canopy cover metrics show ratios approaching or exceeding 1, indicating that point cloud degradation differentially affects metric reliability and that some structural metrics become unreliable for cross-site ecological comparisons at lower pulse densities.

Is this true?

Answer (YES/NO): NO